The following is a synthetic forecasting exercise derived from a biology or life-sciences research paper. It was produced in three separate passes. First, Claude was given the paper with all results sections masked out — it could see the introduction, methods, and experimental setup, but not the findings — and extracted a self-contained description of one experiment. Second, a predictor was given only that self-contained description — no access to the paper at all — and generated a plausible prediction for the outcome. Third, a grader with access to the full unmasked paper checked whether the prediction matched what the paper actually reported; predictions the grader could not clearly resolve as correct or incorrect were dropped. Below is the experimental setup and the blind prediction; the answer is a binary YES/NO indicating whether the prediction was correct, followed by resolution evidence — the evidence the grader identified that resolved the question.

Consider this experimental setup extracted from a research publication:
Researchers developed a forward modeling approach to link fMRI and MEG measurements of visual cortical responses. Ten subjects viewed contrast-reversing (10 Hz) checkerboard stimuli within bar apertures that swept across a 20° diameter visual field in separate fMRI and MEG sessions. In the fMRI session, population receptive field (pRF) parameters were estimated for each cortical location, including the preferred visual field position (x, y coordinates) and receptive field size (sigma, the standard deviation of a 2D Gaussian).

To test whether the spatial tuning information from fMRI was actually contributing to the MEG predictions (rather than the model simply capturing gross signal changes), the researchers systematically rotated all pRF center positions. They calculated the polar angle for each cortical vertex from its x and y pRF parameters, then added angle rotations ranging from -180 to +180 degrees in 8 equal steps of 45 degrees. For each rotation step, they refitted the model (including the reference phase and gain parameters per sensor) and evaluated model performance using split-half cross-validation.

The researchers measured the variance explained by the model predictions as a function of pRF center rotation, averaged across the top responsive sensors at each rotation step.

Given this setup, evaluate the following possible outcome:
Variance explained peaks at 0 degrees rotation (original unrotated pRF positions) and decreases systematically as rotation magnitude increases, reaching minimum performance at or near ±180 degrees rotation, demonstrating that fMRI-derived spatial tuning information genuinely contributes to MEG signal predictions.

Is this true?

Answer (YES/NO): NO